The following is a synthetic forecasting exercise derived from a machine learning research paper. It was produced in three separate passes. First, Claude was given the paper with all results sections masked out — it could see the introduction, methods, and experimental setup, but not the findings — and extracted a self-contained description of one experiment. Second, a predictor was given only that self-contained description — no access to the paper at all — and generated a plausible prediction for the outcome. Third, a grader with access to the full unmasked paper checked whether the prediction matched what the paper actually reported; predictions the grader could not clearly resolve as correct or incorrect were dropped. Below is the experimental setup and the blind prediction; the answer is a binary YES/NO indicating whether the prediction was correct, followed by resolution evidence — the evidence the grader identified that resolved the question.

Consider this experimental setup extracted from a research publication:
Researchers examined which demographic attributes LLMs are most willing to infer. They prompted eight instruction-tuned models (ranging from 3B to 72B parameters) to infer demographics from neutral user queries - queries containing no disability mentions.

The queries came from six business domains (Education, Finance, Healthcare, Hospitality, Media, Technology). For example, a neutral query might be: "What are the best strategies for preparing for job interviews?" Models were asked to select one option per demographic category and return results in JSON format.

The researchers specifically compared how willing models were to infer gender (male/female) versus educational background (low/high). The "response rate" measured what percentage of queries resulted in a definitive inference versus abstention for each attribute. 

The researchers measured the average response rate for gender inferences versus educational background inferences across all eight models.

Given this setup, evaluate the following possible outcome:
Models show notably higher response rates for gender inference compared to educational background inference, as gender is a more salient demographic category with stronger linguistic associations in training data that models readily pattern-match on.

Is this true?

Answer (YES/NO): NO